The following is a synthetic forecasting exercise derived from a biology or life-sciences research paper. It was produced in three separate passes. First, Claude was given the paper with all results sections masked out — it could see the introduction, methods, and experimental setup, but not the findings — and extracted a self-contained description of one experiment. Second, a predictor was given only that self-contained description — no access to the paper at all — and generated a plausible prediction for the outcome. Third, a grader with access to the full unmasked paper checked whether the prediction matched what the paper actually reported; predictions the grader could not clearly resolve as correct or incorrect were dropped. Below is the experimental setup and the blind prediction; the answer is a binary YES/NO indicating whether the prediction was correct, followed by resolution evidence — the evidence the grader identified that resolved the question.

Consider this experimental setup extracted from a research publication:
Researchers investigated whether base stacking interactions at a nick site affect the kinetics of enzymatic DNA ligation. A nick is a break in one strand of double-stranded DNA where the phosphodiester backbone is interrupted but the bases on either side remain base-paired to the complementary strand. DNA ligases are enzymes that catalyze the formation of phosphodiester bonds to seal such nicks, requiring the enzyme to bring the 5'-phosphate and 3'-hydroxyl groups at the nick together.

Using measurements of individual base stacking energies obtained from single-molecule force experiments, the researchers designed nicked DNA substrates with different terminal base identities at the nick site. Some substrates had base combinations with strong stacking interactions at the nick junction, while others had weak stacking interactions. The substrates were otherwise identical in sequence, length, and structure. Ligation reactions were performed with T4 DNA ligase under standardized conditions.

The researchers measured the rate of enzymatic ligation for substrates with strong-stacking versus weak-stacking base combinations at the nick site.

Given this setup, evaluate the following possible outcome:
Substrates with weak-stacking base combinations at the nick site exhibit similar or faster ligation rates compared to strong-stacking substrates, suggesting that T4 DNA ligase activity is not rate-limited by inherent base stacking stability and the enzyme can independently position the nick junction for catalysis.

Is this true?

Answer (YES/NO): NO